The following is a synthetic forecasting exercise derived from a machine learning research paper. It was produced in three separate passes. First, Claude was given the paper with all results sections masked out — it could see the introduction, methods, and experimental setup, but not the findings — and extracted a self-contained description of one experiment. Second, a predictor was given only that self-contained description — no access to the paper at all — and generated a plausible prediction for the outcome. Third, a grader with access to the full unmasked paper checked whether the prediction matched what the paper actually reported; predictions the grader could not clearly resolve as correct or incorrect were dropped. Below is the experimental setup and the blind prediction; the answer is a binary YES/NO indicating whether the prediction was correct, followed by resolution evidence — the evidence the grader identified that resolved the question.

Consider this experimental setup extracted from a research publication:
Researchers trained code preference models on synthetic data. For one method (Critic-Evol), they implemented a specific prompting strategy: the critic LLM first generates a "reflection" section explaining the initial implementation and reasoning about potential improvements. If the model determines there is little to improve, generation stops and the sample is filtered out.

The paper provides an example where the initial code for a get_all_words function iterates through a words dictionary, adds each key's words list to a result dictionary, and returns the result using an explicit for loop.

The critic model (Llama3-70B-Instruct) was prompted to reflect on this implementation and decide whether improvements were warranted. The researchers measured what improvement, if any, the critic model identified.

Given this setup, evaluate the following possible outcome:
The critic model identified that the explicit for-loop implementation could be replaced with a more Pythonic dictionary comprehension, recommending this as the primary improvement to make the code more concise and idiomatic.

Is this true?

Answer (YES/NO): YES